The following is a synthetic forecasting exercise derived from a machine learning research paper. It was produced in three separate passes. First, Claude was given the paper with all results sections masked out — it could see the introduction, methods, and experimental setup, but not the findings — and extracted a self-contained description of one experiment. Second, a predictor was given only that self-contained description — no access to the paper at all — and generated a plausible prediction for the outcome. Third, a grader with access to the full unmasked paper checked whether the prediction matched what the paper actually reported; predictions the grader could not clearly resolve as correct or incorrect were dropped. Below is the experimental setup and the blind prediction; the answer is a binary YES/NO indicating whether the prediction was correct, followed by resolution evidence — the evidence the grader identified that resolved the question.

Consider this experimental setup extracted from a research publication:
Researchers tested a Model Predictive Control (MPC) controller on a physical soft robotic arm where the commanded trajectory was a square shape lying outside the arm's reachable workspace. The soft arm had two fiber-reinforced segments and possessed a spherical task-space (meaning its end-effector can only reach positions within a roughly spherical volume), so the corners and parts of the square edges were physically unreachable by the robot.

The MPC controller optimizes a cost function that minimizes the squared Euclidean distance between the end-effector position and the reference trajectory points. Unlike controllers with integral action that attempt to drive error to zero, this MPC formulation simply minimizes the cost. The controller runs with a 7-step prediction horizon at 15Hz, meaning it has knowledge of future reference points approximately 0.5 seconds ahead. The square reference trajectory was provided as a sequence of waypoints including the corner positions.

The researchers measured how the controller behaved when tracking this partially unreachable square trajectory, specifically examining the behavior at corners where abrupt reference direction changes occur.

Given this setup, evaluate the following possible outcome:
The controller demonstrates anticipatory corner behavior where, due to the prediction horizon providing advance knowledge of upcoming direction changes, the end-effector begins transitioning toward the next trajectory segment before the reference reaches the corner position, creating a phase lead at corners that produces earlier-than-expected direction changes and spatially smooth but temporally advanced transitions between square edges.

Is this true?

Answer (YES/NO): NO